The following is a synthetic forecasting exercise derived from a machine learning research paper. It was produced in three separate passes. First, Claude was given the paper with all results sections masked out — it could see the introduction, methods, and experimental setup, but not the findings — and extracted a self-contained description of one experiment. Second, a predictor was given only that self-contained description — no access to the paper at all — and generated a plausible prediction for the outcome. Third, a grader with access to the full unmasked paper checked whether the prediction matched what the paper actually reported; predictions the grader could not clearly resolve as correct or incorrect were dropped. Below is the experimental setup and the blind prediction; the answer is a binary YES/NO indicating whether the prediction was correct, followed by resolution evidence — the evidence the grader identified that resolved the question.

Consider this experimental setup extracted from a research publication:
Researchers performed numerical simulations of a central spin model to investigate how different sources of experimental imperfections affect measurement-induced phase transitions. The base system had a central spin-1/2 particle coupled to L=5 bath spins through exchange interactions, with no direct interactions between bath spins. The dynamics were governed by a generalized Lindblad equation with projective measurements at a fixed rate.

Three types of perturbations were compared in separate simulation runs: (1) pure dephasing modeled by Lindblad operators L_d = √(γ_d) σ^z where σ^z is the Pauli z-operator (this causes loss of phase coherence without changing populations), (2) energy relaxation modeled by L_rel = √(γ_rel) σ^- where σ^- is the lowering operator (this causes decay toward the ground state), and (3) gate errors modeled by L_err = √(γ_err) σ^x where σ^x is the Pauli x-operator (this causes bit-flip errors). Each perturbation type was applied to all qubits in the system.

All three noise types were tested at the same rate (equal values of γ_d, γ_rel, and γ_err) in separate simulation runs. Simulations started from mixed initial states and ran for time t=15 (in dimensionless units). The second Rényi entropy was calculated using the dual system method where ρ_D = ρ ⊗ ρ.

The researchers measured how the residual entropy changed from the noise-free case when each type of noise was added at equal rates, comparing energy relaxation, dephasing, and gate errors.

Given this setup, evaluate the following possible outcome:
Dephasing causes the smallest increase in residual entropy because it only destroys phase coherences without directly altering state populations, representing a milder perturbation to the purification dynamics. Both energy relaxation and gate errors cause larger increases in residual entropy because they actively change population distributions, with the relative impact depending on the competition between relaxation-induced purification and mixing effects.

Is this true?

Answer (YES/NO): NO